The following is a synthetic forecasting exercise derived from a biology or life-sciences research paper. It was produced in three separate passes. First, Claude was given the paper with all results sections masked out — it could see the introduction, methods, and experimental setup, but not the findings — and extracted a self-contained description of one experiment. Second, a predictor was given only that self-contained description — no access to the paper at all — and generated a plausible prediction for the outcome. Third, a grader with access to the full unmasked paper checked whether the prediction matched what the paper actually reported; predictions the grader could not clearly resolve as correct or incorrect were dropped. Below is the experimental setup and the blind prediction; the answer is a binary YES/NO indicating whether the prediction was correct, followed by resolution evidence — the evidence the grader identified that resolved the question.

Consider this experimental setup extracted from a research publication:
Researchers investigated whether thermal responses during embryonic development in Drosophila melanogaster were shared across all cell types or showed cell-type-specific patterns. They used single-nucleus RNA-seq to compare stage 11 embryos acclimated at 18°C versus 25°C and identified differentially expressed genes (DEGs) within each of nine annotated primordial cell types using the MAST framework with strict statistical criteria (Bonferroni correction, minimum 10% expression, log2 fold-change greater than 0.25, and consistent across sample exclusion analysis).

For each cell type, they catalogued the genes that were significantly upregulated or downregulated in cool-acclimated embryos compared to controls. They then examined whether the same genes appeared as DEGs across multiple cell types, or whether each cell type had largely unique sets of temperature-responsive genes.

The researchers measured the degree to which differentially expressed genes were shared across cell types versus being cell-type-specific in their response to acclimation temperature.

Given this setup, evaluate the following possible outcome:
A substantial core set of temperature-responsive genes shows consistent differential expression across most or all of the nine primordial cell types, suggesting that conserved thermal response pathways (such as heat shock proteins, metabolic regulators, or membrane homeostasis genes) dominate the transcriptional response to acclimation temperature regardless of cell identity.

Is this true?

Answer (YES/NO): NO